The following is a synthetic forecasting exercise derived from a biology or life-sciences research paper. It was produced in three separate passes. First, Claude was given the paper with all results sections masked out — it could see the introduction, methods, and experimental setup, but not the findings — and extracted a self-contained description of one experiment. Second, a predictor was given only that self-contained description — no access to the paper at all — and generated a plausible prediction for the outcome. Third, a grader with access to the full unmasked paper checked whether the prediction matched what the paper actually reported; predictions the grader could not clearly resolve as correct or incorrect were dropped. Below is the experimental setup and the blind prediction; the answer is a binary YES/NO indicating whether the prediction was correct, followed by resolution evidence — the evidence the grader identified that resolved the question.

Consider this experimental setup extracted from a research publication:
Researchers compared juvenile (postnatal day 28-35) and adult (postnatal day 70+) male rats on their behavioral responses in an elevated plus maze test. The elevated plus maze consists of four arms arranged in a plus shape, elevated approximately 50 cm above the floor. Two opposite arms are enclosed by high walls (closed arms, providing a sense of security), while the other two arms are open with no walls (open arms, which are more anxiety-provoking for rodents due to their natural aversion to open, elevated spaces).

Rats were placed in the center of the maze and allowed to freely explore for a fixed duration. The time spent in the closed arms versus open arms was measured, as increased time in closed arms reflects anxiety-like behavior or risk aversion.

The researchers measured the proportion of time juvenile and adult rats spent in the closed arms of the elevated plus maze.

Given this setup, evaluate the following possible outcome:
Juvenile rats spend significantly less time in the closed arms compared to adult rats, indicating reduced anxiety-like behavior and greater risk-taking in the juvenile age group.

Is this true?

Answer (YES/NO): NO